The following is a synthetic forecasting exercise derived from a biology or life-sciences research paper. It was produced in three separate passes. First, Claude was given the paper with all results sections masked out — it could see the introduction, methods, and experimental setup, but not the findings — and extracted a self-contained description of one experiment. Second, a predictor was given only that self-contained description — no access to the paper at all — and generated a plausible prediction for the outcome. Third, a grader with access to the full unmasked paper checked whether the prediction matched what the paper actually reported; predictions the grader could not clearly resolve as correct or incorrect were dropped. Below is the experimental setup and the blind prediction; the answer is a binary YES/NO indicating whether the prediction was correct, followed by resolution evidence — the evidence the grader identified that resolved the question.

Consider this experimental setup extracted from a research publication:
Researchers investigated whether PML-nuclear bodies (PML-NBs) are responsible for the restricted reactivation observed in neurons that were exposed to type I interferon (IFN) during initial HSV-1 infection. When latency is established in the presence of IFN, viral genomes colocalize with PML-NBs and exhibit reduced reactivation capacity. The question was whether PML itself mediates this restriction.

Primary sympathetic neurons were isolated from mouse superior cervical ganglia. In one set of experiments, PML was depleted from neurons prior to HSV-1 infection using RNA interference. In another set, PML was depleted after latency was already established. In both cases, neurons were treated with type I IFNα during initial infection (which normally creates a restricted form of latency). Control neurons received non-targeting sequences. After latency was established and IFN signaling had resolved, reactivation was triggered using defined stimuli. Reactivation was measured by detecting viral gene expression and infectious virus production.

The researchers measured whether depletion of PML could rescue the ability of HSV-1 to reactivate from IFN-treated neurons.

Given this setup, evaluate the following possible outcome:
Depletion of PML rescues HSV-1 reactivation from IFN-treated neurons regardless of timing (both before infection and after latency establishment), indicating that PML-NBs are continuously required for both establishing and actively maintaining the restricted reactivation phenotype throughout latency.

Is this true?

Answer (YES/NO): NO